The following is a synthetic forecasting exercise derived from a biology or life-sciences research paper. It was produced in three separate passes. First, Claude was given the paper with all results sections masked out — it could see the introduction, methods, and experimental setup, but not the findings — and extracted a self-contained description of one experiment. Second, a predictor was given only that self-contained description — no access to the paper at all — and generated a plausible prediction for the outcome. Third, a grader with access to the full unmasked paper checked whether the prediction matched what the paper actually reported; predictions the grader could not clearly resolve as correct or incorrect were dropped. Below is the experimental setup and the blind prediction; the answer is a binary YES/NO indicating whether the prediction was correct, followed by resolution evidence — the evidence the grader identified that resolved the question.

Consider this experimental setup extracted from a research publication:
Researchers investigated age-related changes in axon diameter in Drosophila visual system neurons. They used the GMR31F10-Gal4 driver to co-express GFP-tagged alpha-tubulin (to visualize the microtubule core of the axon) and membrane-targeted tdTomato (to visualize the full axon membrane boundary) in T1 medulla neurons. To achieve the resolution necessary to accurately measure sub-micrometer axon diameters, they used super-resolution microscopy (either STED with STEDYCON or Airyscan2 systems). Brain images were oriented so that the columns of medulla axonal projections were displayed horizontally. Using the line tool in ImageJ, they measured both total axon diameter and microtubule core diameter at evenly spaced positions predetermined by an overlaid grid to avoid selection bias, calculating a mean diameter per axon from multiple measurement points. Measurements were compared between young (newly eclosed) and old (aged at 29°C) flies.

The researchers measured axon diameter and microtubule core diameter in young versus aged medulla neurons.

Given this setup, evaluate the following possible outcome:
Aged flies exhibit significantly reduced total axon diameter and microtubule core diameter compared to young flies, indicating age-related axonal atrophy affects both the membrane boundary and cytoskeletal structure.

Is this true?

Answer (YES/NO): YES